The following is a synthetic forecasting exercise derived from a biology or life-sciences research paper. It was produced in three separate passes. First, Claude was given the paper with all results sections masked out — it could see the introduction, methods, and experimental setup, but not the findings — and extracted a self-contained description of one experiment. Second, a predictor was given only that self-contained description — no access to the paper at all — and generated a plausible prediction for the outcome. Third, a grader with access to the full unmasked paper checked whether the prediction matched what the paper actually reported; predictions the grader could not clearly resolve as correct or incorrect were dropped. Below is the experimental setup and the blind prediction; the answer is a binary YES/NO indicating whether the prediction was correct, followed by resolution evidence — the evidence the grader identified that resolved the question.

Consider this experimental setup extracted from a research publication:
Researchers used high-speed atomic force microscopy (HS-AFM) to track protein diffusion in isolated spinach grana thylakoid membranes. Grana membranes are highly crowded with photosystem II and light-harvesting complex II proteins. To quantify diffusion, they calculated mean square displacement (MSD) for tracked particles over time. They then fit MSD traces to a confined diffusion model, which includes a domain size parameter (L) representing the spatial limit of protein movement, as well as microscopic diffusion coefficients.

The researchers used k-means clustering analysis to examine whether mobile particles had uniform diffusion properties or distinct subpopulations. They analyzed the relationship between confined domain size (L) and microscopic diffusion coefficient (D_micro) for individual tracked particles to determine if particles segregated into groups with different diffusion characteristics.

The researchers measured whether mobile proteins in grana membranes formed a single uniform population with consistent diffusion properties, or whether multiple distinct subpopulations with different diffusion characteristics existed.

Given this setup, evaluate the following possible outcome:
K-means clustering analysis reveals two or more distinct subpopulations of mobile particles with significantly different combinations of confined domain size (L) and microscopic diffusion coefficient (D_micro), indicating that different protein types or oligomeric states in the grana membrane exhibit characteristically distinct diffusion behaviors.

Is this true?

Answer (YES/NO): NO